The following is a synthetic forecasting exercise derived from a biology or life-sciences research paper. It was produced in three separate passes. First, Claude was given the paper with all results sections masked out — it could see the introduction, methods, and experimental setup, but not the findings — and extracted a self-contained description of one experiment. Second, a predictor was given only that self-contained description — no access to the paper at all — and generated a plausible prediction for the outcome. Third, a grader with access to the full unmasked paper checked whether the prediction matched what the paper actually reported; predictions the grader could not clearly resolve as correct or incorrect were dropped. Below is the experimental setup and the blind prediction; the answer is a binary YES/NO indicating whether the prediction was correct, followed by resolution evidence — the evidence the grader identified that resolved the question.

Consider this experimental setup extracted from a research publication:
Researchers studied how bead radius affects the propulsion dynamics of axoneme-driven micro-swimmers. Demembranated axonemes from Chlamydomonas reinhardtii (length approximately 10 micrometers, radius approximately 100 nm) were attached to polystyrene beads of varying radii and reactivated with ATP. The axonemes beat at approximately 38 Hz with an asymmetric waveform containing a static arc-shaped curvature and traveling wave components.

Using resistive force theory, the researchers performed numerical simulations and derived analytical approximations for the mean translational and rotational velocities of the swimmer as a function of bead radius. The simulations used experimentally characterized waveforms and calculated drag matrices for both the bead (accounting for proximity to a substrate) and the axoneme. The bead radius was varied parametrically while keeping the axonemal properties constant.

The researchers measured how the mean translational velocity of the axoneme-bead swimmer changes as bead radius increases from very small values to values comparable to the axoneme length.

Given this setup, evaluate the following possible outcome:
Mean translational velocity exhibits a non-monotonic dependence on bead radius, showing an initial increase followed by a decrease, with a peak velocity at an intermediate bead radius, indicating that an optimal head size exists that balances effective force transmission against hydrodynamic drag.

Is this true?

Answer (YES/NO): NO